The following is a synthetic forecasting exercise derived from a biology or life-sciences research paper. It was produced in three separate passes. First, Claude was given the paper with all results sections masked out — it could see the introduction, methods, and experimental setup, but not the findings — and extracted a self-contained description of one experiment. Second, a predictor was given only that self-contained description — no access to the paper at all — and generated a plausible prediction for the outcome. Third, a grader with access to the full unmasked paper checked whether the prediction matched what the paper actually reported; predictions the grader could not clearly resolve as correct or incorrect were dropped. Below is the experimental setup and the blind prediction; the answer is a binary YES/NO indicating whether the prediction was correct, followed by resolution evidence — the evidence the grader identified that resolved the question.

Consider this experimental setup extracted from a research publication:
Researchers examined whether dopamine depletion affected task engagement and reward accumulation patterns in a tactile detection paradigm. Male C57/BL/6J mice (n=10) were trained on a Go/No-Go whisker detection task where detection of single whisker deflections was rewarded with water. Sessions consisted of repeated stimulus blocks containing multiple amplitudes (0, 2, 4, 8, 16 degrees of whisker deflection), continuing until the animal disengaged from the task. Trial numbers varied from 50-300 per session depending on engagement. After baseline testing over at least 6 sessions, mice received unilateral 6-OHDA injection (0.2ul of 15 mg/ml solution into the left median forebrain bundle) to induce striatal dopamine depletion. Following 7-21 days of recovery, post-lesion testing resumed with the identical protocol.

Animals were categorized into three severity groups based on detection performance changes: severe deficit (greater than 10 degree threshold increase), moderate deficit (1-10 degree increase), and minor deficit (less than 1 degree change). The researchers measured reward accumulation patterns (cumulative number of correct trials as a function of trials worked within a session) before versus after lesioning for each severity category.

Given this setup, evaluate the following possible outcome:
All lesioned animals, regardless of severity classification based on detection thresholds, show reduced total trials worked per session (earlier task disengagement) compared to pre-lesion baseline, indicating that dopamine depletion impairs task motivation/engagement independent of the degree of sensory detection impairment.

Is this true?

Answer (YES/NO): NO